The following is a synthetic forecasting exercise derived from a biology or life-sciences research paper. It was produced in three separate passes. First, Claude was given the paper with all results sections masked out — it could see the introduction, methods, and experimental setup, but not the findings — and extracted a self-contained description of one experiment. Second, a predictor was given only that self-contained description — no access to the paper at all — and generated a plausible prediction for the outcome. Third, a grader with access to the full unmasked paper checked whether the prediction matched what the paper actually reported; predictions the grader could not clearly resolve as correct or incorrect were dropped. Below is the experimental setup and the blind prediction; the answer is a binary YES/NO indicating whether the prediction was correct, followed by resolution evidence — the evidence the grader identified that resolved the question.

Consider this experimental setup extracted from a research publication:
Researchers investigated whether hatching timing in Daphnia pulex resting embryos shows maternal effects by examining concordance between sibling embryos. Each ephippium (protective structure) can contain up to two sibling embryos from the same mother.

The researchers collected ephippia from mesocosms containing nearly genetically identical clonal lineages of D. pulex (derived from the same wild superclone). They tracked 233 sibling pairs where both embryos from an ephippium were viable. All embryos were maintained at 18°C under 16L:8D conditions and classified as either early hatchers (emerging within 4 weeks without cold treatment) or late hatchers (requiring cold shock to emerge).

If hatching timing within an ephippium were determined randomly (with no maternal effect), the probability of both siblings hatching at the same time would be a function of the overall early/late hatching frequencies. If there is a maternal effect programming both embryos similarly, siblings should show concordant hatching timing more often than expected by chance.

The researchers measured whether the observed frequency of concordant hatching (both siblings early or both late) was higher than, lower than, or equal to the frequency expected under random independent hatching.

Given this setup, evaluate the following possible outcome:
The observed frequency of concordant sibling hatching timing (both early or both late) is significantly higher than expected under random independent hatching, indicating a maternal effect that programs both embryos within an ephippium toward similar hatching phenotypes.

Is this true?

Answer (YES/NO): YES